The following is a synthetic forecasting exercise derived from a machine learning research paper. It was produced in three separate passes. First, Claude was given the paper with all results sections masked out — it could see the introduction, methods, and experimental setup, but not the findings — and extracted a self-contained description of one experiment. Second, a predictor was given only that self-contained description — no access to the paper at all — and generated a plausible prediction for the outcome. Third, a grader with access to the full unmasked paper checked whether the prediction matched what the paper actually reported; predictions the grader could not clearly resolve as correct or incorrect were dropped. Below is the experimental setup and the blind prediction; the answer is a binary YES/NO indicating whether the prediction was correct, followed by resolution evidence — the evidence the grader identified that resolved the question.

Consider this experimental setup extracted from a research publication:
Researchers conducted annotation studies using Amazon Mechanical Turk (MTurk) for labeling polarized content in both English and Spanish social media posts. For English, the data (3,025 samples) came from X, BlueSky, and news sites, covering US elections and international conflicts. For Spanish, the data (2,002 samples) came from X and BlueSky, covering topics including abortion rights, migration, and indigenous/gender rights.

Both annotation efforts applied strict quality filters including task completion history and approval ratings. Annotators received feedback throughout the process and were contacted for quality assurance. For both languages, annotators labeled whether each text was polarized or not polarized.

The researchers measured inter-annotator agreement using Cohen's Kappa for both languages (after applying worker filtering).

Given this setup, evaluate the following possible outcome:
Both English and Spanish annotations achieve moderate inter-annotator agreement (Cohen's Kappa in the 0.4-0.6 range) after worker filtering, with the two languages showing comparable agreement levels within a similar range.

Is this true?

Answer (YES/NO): NO